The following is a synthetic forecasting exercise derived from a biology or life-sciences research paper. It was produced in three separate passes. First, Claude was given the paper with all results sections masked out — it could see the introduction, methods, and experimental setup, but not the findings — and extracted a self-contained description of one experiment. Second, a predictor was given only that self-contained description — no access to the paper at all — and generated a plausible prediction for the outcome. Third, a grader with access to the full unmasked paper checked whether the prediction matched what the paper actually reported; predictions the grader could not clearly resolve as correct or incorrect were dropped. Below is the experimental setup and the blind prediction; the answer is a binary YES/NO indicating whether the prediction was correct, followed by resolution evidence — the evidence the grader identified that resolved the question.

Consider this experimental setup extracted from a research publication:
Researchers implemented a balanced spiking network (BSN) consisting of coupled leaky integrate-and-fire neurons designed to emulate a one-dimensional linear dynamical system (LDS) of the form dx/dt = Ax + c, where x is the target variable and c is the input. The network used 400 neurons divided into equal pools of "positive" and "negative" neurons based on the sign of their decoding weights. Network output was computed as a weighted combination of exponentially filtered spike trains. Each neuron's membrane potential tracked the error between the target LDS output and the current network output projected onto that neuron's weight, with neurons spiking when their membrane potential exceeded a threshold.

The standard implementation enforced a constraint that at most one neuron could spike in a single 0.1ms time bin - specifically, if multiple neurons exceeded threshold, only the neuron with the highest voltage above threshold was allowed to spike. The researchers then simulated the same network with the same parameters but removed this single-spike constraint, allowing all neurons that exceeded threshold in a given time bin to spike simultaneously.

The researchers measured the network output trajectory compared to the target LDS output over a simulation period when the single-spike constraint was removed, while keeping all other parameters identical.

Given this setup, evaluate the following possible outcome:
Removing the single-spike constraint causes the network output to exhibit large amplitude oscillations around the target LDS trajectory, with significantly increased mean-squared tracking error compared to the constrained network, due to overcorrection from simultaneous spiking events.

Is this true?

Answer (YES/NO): YES